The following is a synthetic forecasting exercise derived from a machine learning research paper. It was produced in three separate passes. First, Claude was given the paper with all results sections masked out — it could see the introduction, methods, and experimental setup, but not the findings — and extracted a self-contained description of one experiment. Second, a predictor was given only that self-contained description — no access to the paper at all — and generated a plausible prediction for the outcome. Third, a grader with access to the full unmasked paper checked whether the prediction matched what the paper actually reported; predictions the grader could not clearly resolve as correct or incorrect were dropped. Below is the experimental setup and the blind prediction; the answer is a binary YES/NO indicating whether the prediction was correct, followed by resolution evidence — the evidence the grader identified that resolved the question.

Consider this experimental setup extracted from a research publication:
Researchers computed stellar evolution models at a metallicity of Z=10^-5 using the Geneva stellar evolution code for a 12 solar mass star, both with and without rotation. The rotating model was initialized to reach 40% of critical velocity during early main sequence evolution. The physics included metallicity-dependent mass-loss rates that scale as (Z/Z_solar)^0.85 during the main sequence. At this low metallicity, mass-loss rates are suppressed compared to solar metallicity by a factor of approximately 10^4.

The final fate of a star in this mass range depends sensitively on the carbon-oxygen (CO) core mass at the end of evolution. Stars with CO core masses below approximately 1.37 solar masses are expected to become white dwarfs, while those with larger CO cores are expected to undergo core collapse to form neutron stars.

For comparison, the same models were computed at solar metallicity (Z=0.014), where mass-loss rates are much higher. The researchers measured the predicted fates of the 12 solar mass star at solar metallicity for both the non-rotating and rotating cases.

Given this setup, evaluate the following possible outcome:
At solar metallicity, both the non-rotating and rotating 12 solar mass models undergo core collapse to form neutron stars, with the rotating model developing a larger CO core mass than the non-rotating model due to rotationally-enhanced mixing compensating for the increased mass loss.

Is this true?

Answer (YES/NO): NO